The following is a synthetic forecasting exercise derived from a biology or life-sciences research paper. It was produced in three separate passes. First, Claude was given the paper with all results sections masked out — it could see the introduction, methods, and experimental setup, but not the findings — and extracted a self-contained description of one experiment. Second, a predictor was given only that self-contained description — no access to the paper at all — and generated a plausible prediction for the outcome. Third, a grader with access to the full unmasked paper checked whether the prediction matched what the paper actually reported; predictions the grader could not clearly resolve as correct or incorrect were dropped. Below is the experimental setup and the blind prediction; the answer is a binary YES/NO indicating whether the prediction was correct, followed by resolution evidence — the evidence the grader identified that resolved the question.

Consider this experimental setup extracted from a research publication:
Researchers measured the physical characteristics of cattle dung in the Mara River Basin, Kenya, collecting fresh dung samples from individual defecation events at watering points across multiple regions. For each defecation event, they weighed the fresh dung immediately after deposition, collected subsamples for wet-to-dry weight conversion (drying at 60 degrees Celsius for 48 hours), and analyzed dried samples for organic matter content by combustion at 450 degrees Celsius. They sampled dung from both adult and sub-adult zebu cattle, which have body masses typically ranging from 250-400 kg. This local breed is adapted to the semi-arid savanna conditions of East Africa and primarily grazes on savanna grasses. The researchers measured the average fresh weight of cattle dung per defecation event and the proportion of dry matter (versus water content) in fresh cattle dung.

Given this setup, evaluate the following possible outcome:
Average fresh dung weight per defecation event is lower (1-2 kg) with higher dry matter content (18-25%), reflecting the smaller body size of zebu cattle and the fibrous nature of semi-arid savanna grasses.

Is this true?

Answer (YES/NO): NO